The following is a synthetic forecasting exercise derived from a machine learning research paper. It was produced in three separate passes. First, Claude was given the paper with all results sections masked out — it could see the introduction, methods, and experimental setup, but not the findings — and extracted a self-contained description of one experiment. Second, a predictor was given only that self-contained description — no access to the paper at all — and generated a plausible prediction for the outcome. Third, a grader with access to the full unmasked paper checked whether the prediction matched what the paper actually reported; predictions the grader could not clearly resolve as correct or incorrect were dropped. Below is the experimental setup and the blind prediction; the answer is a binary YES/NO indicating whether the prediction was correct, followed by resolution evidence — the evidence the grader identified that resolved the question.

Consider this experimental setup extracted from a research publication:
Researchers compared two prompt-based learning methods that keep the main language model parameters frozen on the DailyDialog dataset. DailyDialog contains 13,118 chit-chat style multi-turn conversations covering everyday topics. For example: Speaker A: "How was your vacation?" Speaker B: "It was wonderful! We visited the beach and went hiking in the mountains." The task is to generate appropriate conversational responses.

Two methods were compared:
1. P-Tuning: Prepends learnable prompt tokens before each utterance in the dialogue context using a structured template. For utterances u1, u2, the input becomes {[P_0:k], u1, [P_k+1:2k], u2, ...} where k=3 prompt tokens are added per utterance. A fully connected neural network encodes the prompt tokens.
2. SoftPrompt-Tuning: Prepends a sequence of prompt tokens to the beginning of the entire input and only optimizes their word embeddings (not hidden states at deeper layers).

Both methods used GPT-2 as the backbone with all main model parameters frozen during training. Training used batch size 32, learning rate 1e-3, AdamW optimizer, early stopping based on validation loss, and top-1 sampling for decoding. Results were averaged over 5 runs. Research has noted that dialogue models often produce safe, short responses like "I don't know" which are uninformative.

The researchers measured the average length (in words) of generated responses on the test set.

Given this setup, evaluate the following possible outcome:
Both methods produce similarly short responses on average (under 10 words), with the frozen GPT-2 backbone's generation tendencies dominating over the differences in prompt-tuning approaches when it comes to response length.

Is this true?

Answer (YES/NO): NO